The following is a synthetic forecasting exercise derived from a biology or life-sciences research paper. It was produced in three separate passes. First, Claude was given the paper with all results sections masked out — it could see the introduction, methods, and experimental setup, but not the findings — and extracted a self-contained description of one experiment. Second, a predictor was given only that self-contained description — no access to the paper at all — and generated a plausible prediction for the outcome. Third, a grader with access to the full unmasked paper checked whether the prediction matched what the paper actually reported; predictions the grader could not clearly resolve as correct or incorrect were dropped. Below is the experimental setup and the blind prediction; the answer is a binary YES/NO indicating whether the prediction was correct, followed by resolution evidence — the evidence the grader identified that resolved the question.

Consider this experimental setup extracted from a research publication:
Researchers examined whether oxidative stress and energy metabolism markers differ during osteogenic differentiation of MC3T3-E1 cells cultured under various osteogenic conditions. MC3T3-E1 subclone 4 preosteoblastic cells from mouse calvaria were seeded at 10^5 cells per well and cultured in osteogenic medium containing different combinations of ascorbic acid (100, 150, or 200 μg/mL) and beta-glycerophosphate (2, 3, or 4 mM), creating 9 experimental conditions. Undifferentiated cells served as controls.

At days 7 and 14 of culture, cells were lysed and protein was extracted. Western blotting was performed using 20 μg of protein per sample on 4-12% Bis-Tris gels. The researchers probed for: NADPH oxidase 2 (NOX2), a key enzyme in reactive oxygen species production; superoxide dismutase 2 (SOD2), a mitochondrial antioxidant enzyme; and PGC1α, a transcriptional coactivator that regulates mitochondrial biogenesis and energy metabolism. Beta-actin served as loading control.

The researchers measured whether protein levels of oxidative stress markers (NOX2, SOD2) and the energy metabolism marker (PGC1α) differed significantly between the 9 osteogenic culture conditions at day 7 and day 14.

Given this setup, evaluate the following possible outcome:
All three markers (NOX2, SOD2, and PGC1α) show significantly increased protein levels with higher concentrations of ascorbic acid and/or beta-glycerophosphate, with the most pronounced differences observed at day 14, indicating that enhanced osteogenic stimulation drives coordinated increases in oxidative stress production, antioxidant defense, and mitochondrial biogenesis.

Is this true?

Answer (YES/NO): NO